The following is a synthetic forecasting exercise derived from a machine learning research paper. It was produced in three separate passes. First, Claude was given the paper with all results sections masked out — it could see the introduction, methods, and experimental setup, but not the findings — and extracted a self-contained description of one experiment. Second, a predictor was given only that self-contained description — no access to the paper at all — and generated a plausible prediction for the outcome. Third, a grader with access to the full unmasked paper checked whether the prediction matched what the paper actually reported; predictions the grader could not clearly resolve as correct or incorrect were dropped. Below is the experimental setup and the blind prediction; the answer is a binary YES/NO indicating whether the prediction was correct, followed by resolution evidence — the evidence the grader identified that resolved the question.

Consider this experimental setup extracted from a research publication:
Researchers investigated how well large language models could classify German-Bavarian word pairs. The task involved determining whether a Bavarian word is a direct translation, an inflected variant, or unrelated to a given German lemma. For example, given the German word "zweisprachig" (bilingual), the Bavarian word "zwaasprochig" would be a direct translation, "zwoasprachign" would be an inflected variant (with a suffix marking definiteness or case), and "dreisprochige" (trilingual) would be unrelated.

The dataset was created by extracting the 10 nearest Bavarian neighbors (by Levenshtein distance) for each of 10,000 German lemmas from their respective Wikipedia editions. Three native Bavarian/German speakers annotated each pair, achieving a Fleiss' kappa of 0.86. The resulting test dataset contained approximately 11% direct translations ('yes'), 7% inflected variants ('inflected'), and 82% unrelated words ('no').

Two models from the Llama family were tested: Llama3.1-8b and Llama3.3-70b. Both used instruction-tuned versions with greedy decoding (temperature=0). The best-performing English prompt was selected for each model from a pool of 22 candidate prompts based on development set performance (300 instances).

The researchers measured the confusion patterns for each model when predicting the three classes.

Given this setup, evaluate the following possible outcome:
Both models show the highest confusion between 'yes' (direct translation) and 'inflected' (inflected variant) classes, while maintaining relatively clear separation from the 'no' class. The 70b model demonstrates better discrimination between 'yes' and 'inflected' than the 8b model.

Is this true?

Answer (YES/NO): NO